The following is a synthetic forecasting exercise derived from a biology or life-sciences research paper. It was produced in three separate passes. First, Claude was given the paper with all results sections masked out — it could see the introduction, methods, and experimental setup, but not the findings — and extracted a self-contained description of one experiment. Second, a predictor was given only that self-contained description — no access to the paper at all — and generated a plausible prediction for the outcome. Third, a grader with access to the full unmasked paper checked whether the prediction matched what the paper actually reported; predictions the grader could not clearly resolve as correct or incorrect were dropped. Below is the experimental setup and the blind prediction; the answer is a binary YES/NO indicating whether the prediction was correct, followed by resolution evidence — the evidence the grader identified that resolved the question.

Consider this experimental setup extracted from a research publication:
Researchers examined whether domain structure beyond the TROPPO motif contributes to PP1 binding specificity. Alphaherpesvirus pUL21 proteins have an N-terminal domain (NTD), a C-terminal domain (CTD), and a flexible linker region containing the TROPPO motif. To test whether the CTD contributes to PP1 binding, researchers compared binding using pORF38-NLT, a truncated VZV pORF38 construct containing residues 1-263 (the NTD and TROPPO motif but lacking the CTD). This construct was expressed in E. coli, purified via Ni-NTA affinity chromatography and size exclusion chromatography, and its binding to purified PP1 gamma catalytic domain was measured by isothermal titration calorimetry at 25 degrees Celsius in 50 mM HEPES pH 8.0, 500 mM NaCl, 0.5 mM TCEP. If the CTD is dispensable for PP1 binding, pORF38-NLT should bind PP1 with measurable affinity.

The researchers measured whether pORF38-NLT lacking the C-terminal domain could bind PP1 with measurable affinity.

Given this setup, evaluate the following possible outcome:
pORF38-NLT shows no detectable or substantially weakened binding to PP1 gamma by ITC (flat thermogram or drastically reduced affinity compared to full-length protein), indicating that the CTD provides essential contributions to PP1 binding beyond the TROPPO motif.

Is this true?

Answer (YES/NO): NO